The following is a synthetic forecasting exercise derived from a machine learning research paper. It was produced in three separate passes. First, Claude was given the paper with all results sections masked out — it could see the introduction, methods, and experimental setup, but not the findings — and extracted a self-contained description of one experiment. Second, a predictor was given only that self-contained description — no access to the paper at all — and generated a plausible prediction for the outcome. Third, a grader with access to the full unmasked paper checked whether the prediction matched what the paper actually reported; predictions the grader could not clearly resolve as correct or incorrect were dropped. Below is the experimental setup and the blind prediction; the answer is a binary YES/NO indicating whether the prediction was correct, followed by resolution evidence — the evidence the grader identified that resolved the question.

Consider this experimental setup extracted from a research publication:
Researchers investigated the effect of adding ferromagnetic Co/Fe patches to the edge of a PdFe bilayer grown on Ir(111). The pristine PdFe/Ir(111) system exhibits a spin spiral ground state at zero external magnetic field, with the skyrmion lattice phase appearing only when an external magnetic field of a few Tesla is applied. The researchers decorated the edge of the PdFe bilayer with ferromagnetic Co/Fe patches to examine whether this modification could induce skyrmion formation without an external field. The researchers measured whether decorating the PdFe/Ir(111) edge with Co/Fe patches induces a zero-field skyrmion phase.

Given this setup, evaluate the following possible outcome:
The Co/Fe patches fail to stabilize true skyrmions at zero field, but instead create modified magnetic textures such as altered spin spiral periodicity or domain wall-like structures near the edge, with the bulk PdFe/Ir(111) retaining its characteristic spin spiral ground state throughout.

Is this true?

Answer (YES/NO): NO